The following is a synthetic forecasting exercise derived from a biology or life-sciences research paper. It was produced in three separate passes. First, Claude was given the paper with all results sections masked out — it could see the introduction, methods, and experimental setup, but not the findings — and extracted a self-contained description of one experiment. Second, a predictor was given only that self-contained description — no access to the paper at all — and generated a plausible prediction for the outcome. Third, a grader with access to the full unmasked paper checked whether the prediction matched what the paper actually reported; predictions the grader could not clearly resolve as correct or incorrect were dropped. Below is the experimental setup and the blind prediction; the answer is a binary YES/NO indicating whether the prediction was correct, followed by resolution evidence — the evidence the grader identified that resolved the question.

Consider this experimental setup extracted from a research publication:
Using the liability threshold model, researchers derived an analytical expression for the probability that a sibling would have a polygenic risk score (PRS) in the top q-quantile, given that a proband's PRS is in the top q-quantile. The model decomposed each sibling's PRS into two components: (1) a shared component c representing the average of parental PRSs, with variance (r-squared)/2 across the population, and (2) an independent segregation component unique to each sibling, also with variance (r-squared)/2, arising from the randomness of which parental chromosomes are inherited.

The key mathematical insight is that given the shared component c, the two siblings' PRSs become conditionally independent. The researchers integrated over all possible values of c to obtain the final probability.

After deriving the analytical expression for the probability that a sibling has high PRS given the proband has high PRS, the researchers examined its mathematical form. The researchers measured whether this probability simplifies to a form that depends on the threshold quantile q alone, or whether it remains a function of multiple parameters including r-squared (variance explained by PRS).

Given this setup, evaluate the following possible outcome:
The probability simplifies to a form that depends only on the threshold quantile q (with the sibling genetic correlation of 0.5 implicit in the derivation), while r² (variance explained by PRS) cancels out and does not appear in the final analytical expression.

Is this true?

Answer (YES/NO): YES